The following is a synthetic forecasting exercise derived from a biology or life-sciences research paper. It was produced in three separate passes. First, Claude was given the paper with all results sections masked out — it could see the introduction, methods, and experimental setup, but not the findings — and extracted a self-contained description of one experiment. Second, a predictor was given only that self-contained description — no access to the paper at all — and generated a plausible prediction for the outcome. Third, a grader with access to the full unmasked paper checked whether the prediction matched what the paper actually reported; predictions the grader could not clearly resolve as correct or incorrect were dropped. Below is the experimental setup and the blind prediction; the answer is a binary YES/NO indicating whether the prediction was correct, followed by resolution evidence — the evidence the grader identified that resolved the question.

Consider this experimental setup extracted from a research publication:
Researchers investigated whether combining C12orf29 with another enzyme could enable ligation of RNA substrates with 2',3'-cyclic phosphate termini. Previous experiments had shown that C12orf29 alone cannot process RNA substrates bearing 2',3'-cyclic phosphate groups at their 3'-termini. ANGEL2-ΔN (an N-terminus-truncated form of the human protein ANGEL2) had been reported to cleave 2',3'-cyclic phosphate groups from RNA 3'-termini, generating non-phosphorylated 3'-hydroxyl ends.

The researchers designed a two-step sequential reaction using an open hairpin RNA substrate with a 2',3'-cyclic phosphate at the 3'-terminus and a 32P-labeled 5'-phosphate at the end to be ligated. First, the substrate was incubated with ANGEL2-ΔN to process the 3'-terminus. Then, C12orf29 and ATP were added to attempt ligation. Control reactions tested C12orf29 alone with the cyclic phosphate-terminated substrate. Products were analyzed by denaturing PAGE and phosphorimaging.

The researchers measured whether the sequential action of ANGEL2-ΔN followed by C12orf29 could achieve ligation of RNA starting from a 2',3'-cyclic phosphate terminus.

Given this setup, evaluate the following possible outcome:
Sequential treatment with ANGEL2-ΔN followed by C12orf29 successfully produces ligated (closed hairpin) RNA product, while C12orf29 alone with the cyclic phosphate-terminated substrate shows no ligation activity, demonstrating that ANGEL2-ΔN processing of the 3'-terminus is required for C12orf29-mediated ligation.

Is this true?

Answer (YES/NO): YES